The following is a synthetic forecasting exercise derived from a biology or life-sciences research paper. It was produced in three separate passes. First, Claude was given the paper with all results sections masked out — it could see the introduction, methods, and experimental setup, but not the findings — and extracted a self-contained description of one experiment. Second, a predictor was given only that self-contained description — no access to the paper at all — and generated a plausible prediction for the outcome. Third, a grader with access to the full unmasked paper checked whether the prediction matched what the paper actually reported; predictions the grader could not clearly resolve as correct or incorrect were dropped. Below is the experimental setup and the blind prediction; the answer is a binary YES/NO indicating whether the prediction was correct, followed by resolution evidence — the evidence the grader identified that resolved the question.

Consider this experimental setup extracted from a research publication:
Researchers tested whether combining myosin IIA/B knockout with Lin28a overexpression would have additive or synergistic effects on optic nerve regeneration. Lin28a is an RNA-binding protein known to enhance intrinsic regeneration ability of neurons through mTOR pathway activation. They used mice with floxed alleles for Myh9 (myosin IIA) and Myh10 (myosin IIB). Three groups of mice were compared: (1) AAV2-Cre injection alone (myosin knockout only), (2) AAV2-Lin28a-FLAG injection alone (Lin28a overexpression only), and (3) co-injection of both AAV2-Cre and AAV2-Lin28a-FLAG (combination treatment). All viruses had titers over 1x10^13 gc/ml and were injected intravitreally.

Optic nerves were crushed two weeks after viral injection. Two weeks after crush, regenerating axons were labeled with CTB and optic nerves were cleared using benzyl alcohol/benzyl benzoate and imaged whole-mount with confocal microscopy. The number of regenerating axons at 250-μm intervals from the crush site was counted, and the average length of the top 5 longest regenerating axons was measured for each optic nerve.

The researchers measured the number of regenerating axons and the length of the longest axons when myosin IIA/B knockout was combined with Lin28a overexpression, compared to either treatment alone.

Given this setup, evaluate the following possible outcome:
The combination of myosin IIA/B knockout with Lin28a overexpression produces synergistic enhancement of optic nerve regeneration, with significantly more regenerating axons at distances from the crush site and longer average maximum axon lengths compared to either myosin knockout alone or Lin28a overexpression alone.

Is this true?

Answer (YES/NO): YES